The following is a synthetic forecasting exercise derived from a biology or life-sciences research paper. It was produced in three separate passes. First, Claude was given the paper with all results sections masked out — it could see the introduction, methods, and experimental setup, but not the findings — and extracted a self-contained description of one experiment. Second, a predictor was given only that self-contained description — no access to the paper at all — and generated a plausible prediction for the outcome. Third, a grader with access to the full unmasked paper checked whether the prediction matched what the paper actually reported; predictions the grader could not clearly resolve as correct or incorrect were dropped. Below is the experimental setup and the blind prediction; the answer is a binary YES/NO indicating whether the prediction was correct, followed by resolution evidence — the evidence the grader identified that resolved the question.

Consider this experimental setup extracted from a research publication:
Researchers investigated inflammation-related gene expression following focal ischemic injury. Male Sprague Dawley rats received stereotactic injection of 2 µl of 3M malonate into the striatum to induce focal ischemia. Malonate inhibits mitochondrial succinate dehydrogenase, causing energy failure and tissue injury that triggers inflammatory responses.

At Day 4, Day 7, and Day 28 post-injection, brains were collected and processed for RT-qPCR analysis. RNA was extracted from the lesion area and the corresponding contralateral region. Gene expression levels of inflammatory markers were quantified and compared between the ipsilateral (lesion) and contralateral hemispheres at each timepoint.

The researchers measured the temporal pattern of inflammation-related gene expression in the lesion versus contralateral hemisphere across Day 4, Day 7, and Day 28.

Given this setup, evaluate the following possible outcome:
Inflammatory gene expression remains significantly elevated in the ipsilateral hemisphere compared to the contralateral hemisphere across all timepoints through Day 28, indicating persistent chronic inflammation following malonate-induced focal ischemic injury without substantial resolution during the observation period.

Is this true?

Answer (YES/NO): NO